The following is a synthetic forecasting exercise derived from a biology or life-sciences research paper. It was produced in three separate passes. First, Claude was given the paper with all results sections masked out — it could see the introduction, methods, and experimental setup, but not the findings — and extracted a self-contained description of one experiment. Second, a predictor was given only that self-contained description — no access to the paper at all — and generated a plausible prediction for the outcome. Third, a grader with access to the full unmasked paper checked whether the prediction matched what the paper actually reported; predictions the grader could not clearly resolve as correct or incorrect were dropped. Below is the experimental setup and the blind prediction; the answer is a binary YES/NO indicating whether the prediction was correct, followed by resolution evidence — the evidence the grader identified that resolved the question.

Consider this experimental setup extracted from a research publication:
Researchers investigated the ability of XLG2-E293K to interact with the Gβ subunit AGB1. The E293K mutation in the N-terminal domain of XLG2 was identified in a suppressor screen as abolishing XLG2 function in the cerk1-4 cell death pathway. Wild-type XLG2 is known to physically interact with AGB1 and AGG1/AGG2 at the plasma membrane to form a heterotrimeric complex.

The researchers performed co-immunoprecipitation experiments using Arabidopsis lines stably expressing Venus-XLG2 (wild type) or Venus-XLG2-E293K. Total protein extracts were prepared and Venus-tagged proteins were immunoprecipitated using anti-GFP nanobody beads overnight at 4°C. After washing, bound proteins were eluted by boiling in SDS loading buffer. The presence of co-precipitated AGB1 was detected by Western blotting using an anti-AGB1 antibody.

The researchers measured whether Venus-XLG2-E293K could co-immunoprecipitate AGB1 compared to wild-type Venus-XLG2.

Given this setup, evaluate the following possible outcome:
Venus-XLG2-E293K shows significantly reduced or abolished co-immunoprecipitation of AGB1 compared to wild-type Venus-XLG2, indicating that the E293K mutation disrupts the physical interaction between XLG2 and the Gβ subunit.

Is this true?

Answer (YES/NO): YES